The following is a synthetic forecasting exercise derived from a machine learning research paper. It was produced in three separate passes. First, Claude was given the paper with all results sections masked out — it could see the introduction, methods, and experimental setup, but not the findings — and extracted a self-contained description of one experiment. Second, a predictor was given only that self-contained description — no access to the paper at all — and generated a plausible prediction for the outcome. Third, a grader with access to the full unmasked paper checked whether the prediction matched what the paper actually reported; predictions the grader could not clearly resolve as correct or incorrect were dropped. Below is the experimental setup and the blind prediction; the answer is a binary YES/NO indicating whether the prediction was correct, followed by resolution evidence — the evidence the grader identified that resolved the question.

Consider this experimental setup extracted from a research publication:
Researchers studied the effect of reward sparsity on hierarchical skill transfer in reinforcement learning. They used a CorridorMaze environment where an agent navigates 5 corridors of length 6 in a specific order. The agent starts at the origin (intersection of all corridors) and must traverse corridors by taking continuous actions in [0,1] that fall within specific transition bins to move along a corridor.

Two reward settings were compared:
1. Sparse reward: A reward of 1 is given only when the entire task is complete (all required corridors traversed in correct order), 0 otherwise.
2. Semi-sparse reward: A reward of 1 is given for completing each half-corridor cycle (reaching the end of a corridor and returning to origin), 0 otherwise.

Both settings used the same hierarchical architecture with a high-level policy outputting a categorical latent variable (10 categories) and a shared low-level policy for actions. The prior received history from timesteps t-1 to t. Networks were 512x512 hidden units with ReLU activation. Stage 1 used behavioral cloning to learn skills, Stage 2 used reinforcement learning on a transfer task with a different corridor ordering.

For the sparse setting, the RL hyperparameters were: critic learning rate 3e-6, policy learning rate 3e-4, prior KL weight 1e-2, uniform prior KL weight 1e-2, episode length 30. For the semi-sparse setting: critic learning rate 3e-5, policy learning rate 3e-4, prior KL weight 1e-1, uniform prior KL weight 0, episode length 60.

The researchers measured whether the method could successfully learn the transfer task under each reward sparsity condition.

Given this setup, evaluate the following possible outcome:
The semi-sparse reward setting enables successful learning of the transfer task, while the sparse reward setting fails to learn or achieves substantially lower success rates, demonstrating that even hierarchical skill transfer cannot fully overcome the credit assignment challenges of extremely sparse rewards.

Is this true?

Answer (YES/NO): NO